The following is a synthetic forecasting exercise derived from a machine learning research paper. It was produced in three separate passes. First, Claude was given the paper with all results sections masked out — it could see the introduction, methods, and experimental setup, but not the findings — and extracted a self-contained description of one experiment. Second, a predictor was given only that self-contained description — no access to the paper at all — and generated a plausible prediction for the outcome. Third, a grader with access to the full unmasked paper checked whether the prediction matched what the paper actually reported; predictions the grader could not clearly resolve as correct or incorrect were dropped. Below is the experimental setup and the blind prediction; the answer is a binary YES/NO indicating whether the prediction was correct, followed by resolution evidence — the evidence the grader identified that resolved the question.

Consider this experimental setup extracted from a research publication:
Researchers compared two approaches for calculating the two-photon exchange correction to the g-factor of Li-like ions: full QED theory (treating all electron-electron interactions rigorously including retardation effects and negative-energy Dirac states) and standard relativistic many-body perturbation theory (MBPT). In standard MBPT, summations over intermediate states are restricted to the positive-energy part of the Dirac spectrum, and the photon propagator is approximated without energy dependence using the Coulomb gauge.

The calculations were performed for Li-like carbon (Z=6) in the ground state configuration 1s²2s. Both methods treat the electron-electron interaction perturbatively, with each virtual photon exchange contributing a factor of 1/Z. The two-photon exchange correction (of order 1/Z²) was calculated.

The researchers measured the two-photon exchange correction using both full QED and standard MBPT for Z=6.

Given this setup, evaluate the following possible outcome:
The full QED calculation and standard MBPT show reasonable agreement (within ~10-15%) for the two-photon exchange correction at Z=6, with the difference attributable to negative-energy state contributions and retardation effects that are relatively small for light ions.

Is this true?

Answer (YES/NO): NO